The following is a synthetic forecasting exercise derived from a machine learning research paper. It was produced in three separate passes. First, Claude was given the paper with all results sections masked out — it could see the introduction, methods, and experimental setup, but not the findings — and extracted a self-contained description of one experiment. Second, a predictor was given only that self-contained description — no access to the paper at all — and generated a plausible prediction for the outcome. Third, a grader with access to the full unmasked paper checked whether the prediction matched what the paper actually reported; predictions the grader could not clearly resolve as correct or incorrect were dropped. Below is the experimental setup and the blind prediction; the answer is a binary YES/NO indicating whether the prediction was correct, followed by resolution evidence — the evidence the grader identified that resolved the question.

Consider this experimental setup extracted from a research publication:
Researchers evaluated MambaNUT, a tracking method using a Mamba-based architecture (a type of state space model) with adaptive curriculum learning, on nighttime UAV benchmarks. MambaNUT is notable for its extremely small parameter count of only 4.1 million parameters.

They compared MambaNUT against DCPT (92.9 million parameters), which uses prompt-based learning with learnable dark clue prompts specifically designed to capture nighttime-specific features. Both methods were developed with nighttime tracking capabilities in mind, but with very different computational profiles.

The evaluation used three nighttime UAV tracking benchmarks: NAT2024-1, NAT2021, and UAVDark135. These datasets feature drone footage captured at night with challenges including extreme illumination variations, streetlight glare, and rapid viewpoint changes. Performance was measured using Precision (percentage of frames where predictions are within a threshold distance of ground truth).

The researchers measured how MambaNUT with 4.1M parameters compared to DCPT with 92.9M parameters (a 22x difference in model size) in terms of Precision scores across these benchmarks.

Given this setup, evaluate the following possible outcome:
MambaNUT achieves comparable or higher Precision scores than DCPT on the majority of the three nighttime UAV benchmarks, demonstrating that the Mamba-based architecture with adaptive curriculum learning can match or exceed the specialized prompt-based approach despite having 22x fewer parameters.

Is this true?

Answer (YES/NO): YES